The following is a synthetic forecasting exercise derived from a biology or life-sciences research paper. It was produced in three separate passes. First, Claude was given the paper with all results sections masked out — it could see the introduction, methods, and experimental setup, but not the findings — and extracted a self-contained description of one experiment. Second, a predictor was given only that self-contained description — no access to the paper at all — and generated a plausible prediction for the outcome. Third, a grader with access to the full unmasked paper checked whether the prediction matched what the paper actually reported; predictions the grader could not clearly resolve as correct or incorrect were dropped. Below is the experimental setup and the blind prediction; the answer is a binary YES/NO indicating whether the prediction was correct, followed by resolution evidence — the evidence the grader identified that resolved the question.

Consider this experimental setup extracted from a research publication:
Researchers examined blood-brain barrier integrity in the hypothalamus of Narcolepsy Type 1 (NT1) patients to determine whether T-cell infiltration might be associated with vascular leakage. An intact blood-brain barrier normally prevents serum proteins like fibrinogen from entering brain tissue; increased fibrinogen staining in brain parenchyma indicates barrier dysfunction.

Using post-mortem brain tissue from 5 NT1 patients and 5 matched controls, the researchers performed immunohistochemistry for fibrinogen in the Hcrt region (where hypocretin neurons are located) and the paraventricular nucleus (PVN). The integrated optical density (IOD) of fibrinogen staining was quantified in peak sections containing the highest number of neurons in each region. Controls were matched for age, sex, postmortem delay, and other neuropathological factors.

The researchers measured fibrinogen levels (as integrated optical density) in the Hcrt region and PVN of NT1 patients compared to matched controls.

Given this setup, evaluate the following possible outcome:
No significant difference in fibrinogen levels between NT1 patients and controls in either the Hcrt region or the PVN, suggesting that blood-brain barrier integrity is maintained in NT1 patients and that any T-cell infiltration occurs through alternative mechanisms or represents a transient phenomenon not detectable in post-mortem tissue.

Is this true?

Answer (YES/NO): YES